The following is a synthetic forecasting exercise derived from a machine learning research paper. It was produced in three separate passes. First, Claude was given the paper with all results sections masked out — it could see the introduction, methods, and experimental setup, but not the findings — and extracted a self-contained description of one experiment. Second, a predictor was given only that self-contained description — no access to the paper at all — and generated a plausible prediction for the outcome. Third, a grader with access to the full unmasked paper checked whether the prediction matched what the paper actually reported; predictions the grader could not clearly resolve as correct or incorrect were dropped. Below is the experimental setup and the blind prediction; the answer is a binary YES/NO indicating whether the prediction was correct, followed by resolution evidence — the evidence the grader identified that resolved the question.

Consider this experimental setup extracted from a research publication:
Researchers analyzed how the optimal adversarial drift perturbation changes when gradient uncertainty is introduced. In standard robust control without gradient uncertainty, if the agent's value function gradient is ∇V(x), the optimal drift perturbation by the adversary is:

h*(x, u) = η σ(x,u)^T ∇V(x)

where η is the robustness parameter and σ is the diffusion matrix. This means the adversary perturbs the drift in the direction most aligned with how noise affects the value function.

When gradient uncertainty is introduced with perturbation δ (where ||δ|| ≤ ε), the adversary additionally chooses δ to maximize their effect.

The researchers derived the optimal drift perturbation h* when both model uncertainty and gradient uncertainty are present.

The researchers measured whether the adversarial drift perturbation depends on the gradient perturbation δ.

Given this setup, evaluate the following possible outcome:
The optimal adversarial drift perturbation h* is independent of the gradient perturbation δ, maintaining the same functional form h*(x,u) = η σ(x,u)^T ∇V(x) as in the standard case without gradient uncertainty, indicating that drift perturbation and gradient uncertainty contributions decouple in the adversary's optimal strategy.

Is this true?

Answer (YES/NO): NO